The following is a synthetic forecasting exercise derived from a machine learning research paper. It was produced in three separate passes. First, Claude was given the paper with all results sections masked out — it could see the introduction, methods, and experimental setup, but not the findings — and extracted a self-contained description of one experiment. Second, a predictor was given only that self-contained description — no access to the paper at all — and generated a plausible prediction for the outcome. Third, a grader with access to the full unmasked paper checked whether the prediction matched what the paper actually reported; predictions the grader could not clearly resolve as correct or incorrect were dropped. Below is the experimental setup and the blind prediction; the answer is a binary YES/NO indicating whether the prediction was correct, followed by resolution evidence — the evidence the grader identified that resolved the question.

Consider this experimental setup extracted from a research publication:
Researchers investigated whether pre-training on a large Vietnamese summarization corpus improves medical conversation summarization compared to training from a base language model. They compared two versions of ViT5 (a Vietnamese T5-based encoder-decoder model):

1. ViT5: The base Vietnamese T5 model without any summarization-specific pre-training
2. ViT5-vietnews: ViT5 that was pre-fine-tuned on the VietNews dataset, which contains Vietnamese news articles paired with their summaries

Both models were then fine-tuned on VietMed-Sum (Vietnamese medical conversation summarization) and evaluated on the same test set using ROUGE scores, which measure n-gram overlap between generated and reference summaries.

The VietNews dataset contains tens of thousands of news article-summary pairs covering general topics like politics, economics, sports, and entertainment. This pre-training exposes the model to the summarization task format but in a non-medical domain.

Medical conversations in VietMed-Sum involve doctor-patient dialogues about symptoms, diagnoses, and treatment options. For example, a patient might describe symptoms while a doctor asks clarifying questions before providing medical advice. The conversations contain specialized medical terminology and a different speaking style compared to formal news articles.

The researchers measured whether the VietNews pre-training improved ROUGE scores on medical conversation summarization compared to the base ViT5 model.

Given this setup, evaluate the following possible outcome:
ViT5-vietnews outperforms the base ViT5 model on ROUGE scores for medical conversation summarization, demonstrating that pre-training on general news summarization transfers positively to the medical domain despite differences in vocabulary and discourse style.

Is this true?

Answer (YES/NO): YES